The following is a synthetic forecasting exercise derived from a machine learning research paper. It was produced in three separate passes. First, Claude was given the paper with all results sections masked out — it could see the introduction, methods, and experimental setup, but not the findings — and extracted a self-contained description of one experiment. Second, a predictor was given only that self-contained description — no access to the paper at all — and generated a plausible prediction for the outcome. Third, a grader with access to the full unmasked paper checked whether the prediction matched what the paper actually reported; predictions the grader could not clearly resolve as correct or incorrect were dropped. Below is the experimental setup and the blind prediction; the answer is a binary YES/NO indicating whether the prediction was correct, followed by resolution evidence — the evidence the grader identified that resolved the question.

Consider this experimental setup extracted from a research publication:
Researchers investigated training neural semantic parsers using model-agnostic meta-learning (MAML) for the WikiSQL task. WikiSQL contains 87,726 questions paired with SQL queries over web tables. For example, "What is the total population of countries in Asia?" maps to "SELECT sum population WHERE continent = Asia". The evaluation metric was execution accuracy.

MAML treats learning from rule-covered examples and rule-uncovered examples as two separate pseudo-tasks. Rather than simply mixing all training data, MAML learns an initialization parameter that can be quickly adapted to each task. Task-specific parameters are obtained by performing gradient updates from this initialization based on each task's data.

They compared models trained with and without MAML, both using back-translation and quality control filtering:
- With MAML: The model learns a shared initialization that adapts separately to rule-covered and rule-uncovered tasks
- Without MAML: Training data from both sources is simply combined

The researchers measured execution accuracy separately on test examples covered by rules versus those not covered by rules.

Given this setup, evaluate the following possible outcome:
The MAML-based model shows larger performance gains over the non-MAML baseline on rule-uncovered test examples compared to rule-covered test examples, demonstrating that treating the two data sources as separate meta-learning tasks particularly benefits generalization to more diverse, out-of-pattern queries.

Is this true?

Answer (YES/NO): NO